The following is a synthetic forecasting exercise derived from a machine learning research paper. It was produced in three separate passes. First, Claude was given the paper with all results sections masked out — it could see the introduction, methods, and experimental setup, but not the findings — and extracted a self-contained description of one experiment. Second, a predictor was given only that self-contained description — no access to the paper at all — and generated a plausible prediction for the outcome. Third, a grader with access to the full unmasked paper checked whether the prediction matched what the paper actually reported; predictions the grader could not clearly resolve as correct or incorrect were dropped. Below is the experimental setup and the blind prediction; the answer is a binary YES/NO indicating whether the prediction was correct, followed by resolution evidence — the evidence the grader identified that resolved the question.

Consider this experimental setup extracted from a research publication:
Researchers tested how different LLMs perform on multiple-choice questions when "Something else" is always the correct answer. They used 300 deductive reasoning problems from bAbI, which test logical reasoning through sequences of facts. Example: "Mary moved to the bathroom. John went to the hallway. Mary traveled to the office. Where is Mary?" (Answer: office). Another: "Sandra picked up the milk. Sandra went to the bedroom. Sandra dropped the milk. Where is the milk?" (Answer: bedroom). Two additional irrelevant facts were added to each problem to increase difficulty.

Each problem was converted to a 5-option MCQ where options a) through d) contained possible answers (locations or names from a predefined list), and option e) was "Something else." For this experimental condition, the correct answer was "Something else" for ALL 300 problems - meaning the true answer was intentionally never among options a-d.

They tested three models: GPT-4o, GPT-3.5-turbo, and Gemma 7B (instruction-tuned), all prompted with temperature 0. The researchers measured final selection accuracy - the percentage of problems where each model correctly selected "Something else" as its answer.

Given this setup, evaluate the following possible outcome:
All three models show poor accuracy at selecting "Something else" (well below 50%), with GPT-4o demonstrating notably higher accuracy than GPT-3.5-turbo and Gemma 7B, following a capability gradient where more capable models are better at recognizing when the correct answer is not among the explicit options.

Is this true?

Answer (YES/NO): NO